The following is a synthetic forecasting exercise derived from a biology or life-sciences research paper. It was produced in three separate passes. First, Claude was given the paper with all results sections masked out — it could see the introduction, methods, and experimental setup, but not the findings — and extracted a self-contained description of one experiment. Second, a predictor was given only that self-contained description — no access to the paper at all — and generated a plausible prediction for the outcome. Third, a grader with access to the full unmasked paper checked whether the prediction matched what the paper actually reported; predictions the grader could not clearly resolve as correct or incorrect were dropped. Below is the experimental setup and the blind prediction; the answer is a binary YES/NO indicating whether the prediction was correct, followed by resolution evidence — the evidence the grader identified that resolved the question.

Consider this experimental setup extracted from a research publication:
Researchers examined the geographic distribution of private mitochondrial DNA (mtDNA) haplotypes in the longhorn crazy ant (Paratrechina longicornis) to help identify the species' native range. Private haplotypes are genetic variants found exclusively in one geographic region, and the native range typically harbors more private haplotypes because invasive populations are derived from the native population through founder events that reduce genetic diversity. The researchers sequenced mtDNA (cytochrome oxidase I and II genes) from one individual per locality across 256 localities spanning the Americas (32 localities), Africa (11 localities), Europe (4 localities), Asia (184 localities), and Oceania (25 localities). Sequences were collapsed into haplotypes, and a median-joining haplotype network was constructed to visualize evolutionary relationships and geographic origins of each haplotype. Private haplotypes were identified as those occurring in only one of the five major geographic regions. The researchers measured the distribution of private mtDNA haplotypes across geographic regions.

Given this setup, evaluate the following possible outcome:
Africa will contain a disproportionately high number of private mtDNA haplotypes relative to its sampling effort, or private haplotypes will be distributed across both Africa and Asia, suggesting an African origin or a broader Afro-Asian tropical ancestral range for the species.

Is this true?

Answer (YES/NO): NO